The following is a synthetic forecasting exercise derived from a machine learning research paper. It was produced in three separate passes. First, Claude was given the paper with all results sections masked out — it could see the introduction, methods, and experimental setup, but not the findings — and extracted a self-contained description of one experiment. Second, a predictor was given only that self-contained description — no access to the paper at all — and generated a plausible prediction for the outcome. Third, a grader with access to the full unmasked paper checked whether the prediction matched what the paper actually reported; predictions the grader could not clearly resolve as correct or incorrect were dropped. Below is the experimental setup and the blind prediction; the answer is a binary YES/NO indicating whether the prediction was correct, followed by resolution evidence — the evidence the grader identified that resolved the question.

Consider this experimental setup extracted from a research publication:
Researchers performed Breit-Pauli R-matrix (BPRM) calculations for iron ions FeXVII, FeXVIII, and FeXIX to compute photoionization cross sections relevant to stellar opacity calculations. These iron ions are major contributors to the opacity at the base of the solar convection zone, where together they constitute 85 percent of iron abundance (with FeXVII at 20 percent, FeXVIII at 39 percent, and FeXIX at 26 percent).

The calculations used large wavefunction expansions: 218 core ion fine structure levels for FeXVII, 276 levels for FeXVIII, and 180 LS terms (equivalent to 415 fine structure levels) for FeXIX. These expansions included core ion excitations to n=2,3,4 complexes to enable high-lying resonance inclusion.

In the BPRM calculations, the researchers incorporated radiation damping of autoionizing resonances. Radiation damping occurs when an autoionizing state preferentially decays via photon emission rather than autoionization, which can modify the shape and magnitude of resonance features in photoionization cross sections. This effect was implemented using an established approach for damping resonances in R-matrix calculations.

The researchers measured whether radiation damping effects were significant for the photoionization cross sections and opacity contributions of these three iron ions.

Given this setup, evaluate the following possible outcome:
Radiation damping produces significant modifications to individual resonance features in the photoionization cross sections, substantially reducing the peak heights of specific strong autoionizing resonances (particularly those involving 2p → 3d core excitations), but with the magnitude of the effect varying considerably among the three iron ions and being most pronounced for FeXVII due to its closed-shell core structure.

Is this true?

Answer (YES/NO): NO